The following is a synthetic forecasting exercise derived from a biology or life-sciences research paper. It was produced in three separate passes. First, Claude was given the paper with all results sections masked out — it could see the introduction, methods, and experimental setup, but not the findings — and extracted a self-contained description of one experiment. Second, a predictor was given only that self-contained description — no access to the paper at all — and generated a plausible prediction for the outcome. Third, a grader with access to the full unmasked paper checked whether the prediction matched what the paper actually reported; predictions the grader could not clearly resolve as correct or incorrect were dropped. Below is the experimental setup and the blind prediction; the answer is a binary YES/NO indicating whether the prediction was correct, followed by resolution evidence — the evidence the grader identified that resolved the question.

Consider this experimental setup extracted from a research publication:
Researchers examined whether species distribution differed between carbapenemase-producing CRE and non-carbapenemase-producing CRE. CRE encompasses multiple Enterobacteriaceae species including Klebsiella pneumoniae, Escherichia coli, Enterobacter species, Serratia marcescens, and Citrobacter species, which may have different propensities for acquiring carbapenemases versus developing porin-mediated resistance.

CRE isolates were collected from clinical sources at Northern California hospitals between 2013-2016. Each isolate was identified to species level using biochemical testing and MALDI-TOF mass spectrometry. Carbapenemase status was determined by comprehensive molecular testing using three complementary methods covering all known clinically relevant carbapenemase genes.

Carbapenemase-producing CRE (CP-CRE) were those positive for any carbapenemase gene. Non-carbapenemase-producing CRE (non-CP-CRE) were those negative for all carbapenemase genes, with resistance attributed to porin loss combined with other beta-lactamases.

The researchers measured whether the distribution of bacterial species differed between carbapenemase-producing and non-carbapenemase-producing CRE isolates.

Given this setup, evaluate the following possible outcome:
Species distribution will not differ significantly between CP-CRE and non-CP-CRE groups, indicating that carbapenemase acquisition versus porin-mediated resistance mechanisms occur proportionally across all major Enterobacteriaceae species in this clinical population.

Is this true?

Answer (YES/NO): NO